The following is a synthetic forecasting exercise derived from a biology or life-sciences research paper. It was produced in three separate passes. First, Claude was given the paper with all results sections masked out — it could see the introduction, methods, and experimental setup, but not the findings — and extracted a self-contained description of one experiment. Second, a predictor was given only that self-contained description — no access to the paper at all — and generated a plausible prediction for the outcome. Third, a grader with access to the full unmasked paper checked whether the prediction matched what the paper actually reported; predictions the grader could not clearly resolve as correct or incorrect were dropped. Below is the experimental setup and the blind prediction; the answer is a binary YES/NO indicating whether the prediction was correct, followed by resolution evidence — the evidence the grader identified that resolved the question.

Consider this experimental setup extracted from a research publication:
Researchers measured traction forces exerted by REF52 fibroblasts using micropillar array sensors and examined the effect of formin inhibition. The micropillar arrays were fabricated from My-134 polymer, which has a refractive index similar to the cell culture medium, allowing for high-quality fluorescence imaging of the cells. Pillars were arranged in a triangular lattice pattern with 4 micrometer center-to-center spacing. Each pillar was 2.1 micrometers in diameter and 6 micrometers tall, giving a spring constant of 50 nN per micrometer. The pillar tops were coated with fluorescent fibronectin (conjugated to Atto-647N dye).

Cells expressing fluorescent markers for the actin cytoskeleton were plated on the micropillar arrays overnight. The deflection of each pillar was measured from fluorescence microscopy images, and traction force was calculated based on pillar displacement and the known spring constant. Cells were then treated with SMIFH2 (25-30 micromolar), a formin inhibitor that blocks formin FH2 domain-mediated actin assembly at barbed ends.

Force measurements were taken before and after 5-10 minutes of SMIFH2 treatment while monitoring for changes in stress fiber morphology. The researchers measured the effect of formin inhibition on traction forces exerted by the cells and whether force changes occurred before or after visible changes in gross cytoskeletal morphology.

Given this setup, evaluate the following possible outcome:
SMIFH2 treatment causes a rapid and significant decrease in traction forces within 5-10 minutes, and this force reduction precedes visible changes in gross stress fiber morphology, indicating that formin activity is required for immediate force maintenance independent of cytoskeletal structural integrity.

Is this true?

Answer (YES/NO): YES